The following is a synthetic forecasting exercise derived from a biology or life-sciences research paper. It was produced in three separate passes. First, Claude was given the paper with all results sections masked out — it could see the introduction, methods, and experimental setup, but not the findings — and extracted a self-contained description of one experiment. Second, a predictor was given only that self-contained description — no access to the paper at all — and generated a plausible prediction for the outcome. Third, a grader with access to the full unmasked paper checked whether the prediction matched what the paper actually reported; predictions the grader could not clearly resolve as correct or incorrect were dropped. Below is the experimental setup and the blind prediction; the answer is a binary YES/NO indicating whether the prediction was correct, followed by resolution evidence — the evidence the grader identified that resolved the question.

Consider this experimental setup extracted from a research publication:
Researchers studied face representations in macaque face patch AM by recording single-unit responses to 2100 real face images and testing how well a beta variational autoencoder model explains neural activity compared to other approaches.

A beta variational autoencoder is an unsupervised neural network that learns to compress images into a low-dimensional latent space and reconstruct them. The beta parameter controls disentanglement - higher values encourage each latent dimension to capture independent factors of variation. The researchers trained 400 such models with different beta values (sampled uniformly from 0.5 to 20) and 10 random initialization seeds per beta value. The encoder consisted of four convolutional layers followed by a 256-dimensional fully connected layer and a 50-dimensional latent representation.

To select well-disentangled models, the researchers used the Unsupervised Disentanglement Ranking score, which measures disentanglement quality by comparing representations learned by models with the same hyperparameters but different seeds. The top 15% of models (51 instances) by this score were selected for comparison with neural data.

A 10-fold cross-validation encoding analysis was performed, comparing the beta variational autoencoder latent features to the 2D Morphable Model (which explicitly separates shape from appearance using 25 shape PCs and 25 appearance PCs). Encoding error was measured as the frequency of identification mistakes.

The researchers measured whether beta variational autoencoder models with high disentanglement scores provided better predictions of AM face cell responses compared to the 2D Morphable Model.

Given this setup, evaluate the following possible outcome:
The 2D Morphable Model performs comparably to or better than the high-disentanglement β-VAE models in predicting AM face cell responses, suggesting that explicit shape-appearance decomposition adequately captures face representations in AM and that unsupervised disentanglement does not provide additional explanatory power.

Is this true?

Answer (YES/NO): YES